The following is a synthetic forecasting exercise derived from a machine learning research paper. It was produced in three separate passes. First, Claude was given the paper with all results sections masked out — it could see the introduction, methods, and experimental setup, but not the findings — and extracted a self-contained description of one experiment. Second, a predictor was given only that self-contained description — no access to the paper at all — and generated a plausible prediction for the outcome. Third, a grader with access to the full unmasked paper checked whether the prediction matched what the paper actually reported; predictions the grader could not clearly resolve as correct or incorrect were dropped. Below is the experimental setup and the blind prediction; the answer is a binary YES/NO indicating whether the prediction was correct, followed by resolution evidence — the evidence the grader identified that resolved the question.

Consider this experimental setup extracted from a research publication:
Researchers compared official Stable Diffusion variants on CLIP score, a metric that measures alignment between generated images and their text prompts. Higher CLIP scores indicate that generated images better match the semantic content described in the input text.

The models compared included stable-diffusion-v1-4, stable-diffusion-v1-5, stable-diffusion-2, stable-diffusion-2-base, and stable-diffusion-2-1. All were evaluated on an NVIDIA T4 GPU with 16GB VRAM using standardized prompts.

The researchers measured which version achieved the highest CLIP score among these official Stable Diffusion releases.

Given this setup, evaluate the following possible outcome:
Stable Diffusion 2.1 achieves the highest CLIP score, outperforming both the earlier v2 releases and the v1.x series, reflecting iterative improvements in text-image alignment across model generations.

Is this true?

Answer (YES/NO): NO